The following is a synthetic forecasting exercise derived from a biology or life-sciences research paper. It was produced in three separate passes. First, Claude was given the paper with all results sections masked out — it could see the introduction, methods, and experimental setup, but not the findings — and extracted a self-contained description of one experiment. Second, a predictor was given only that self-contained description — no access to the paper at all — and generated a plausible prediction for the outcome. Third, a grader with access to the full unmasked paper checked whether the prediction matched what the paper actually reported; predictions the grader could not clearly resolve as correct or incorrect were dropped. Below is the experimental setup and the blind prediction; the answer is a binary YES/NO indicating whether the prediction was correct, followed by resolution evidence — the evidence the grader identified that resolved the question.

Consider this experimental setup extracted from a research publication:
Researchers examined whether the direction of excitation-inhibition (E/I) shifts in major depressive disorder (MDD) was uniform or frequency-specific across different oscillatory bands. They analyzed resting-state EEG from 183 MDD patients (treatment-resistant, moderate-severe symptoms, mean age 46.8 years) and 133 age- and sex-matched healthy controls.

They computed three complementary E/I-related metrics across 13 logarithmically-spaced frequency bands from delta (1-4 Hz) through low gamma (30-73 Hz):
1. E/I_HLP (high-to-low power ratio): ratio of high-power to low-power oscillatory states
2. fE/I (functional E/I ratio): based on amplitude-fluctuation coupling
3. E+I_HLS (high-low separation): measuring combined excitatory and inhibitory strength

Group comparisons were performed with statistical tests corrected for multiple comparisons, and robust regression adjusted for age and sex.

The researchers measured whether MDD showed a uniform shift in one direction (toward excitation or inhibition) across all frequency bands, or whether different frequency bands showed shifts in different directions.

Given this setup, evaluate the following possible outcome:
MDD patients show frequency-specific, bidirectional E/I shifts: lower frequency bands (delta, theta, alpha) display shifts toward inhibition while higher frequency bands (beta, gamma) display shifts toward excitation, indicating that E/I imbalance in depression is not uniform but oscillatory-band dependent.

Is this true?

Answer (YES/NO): NO